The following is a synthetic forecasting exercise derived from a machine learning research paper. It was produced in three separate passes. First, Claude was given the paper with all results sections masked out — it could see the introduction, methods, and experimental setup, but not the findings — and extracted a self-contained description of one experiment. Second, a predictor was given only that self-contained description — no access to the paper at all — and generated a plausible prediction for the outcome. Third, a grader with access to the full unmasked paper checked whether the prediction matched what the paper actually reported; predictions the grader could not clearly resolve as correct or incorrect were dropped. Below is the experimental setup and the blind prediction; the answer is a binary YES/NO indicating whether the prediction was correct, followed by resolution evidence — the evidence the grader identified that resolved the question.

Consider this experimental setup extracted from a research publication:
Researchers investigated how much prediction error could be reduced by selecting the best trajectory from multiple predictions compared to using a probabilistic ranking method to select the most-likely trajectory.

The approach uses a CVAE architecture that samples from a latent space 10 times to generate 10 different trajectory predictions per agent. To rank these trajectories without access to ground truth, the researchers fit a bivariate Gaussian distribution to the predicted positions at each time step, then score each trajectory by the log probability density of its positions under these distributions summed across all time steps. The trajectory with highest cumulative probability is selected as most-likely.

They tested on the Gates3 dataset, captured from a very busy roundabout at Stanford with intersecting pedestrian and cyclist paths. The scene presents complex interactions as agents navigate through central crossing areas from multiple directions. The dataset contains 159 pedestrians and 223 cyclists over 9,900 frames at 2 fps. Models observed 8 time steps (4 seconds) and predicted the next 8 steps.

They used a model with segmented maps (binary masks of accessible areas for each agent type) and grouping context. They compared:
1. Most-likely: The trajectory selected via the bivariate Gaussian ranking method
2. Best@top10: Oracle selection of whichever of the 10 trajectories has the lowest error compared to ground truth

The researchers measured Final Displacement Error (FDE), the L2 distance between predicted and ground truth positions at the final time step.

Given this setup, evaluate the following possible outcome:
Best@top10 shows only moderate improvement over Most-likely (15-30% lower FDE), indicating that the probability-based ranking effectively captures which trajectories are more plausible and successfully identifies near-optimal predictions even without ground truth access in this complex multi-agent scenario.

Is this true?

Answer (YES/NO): YES